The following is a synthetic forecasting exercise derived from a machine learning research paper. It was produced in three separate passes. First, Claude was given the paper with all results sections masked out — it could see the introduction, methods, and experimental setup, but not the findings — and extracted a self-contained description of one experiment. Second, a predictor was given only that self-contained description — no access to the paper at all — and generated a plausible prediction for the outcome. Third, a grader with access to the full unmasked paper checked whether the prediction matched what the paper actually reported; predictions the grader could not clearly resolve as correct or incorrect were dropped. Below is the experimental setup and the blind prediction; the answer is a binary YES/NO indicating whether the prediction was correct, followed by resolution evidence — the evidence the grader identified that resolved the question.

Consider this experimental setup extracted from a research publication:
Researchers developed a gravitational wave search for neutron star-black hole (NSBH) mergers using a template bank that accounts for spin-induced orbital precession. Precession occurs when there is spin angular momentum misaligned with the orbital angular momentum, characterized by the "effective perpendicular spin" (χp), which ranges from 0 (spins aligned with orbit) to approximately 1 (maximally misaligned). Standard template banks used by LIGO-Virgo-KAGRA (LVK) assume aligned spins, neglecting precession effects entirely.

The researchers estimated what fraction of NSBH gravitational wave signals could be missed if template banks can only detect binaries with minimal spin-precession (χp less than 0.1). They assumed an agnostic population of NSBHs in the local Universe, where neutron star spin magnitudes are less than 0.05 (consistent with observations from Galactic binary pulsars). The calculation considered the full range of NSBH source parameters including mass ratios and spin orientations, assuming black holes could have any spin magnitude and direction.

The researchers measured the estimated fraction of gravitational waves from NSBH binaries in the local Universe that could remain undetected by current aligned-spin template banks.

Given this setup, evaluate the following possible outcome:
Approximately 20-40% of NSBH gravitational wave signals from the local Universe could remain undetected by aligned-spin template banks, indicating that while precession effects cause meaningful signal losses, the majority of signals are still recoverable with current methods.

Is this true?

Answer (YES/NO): NO